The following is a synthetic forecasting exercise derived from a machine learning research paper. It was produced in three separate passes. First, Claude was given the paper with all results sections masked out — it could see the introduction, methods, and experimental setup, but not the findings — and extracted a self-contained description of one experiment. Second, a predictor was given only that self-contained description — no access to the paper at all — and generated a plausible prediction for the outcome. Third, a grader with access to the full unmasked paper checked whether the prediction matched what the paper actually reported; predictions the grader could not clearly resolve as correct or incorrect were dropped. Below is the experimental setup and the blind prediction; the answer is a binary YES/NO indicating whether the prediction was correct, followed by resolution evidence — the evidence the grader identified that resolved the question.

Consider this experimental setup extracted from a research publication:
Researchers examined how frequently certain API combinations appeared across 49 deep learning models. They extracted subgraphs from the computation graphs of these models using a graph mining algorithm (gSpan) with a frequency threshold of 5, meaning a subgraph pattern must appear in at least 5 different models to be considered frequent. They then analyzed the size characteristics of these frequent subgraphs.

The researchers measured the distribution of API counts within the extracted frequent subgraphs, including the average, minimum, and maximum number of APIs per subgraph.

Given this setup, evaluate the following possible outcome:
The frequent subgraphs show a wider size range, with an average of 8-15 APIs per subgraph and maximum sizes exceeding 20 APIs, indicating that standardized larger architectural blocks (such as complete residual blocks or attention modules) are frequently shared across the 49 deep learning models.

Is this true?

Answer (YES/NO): NO